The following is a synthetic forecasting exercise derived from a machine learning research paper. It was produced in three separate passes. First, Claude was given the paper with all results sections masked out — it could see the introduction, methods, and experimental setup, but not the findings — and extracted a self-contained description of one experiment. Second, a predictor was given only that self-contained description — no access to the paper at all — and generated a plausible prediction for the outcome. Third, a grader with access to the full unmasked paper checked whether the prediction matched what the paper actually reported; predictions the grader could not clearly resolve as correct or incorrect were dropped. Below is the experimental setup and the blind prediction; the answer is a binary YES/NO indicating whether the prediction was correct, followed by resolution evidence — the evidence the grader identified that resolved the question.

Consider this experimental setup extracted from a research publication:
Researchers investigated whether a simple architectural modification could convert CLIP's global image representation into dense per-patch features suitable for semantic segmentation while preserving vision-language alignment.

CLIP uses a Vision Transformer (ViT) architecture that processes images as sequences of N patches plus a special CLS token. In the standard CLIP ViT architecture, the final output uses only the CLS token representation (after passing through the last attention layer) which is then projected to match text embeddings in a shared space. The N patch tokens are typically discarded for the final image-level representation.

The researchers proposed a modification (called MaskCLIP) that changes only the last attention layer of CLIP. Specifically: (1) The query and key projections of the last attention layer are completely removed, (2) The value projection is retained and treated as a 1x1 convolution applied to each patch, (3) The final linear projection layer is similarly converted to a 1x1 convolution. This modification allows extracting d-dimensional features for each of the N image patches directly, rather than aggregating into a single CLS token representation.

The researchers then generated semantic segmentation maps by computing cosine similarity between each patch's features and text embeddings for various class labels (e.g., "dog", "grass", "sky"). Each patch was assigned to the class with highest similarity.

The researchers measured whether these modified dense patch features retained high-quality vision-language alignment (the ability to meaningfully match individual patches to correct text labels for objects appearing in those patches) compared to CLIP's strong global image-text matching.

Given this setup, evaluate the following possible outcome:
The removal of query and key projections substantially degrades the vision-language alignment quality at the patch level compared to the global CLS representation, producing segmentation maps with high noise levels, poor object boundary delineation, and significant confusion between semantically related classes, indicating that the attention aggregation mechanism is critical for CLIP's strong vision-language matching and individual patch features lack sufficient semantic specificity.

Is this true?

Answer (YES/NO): NO